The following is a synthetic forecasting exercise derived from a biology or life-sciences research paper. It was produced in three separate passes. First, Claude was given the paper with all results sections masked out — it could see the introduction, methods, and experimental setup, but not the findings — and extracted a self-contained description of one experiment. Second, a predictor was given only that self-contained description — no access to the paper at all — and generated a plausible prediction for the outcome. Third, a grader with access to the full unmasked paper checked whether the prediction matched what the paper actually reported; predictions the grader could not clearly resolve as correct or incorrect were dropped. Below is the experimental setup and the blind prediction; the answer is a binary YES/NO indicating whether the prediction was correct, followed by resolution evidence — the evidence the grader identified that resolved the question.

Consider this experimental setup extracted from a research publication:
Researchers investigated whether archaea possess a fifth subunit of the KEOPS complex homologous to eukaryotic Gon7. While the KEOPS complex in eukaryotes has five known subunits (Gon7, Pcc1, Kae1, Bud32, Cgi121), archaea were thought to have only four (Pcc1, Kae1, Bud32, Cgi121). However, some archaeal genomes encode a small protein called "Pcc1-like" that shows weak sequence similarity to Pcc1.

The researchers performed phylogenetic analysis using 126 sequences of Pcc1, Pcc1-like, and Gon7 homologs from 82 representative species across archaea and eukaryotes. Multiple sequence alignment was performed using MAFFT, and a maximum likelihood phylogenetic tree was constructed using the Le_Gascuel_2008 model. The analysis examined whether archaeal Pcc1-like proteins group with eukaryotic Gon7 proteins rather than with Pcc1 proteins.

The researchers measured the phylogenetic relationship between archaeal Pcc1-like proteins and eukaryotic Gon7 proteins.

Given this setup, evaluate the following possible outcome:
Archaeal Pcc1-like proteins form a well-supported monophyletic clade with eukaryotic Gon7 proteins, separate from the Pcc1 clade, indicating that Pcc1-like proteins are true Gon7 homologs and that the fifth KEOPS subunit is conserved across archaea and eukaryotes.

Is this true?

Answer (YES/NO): NO